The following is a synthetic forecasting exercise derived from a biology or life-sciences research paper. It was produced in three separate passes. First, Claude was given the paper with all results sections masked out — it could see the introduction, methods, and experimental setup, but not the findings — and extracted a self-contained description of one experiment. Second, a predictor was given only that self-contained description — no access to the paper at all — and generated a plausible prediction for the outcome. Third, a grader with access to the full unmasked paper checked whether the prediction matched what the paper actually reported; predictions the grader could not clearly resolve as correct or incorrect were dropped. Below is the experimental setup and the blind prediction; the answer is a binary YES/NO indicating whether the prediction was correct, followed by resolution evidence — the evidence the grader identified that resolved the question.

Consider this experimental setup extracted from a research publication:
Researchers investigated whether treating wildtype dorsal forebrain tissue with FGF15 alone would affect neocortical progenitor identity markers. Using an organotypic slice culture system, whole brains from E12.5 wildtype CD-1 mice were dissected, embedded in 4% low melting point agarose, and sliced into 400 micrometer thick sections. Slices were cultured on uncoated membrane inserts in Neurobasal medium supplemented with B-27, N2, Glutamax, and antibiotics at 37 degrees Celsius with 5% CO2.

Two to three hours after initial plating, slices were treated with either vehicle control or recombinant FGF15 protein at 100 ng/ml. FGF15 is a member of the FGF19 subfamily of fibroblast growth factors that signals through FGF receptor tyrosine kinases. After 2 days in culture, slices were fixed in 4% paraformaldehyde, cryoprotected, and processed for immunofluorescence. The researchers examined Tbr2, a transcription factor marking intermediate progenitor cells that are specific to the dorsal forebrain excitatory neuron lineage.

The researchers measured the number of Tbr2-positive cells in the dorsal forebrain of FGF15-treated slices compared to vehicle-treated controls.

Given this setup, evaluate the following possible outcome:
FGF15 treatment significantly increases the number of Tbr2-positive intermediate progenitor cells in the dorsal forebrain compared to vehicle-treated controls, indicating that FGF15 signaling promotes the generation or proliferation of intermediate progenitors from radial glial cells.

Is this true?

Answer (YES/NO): NO